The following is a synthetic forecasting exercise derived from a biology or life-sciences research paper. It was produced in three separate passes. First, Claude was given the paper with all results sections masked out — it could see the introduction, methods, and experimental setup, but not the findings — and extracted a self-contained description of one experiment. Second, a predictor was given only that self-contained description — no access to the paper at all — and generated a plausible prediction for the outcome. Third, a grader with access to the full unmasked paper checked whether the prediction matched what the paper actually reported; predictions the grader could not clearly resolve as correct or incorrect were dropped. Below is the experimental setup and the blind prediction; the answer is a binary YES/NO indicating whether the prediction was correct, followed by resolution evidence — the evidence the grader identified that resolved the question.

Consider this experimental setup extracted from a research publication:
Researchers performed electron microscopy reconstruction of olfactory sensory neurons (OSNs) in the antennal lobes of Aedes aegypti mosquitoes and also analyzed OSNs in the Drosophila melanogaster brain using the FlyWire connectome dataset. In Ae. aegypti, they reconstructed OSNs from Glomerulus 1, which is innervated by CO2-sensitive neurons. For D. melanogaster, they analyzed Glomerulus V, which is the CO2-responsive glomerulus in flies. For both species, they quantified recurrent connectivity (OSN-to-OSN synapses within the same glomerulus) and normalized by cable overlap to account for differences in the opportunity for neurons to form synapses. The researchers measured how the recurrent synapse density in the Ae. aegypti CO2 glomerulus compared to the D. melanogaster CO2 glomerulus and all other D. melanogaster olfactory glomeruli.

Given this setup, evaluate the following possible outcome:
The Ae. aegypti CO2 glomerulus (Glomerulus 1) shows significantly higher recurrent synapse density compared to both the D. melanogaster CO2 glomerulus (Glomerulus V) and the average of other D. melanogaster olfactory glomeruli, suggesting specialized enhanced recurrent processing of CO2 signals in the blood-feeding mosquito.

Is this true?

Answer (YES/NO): YES